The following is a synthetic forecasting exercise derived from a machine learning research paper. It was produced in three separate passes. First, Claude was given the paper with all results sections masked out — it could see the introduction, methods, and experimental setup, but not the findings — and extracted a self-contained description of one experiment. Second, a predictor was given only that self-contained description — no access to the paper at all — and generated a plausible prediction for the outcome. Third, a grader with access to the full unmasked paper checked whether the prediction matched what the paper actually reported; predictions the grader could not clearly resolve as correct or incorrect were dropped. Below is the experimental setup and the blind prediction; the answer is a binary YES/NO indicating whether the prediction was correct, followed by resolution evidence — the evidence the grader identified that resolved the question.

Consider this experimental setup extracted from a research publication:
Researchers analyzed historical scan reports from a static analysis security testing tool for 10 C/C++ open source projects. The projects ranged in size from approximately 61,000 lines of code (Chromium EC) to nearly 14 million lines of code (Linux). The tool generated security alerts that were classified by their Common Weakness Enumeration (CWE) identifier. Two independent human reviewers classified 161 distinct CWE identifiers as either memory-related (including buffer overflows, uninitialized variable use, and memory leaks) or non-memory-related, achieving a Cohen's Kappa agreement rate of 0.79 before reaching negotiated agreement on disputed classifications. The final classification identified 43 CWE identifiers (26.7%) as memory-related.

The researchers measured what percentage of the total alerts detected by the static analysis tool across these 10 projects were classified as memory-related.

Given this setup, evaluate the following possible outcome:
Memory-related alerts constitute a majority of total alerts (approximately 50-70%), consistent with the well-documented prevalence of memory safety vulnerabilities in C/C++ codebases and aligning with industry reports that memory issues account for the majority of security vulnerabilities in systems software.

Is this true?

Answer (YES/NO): NO